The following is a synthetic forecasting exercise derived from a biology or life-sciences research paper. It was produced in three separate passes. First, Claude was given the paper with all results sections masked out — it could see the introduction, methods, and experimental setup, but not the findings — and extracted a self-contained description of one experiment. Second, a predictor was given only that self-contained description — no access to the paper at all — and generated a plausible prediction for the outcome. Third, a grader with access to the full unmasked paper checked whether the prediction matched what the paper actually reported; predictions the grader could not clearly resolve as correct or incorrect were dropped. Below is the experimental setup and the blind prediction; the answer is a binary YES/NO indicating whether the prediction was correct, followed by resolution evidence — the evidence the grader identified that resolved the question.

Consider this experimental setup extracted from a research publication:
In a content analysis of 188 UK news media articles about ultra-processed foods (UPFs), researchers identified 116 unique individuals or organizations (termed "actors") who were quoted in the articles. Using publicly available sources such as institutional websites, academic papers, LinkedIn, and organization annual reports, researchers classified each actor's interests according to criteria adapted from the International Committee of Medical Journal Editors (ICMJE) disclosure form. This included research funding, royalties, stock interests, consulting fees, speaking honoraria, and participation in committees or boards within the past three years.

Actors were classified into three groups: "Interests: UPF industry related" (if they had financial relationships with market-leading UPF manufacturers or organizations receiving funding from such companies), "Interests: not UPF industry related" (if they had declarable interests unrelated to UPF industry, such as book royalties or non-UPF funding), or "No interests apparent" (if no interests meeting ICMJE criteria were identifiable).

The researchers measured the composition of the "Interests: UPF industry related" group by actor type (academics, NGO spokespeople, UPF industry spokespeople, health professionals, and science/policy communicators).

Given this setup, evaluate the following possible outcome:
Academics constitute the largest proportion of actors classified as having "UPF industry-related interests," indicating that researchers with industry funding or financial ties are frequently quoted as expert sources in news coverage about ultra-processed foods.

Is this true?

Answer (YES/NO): YES